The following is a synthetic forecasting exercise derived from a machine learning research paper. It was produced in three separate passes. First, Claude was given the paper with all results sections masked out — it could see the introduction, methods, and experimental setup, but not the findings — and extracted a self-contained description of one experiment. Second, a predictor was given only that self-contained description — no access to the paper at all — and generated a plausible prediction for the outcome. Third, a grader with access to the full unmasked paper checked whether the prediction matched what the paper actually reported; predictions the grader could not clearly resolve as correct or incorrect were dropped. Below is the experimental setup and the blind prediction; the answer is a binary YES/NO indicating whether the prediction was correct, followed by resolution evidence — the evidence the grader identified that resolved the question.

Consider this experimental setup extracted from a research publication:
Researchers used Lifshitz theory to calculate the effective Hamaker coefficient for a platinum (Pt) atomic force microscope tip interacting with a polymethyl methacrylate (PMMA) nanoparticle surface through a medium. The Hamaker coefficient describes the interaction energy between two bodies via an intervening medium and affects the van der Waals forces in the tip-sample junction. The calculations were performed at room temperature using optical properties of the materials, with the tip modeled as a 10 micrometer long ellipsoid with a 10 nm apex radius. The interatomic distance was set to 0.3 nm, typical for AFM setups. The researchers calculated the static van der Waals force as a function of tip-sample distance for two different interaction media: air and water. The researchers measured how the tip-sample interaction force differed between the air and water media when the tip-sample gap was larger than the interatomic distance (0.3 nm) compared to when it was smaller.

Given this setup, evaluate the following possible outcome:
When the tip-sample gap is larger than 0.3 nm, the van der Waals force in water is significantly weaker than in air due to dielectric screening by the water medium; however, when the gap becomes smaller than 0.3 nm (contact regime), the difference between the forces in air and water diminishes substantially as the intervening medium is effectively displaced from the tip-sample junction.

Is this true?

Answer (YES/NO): NO